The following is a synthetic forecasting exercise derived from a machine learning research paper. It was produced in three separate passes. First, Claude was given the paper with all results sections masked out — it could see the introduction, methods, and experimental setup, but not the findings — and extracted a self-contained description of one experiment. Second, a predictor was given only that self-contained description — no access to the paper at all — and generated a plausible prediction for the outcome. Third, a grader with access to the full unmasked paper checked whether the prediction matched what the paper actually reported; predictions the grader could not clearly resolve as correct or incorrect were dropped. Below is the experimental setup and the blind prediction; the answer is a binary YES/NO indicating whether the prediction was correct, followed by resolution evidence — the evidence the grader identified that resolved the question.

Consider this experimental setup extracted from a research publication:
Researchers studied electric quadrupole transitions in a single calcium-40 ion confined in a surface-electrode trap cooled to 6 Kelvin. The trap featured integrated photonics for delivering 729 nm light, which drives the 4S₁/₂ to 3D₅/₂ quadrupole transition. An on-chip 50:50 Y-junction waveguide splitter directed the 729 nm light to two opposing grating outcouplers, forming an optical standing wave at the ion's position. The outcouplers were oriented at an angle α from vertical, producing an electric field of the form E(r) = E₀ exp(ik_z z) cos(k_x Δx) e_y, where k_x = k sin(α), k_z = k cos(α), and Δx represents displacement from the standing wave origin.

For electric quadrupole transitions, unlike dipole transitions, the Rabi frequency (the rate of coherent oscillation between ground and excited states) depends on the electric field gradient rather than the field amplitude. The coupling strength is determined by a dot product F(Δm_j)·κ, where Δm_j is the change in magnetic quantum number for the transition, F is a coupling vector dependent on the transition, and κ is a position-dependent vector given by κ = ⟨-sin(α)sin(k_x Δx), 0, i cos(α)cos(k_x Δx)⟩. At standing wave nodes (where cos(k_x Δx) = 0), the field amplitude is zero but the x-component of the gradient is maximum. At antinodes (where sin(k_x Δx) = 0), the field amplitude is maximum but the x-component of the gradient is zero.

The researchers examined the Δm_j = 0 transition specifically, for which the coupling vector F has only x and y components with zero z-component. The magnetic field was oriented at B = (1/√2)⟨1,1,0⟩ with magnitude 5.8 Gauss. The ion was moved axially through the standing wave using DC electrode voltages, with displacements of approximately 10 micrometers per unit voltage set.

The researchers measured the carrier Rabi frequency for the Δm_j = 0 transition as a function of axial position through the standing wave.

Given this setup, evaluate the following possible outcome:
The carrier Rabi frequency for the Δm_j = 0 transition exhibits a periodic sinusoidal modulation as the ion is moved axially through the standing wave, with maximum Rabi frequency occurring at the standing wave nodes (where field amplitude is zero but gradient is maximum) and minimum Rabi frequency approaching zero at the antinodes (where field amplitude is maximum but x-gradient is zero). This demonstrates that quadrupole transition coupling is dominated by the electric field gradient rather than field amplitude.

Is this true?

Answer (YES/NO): NO